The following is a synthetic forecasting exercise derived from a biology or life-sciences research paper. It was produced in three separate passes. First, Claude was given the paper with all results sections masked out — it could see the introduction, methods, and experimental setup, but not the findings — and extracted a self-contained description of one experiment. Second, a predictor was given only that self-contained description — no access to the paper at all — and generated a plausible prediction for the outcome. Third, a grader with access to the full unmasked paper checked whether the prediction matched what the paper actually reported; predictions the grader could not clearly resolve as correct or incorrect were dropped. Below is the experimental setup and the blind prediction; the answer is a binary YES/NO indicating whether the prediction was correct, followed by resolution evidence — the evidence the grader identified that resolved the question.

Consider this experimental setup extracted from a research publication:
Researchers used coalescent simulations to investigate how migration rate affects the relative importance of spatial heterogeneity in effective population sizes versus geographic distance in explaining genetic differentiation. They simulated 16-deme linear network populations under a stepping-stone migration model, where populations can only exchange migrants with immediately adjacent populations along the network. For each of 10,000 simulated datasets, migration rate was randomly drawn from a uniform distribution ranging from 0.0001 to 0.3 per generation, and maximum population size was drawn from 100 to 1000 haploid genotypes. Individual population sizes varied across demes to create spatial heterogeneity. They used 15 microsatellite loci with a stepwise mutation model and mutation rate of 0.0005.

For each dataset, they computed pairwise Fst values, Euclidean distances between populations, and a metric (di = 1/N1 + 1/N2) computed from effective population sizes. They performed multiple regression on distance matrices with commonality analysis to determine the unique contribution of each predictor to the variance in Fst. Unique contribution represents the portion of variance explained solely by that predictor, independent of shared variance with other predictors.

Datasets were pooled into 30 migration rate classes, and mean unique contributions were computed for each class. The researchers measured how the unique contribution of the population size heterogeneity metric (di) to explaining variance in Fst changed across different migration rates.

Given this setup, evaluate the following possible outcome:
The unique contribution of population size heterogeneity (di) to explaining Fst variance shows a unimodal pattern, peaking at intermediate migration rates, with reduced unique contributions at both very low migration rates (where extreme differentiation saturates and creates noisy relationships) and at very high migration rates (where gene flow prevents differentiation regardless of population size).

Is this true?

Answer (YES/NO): NO